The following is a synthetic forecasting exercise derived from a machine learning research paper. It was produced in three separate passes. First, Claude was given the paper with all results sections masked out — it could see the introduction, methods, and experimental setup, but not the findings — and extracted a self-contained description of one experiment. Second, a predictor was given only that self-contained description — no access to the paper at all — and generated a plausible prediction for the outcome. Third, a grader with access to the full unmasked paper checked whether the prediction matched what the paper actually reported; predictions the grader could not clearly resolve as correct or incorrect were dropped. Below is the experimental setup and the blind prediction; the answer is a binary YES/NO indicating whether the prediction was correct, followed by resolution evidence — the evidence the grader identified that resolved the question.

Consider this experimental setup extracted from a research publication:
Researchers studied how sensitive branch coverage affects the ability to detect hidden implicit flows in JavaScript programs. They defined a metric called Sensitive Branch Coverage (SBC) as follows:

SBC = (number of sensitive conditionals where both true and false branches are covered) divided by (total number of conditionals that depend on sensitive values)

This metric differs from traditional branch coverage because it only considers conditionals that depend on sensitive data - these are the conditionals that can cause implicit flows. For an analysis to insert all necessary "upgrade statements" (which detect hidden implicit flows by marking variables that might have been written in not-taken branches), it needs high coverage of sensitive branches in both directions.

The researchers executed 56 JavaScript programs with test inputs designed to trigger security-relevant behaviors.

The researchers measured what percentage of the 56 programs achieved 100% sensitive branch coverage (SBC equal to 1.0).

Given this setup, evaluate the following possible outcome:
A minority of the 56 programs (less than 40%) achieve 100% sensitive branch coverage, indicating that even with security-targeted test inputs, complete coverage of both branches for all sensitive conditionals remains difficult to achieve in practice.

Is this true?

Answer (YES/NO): NO